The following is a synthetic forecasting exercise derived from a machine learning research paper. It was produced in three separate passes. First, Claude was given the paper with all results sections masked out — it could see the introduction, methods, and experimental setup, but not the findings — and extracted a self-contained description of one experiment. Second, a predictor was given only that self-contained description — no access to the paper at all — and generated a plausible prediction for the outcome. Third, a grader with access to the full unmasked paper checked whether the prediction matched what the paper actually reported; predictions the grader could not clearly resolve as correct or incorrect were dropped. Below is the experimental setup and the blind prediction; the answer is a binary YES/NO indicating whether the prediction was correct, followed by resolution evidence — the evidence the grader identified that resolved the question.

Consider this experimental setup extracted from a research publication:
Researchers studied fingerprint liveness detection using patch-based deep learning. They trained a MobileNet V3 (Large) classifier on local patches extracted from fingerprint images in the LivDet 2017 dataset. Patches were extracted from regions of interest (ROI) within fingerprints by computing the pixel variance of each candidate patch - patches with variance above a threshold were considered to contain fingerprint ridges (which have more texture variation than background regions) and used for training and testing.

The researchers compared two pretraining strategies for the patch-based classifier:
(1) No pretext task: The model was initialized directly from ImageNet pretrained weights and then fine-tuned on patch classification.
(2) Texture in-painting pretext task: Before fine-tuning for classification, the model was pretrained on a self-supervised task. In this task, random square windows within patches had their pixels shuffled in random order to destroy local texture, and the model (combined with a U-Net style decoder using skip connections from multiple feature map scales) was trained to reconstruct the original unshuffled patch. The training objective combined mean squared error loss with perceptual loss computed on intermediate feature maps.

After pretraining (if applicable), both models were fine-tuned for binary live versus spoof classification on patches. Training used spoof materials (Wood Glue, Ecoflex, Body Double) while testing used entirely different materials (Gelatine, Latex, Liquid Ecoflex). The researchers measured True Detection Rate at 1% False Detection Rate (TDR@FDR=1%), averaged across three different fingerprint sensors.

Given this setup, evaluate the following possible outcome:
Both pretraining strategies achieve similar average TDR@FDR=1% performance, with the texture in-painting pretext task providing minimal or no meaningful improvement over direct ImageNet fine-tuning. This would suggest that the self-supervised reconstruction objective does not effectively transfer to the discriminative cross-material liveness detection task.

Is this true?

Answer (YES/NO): NO